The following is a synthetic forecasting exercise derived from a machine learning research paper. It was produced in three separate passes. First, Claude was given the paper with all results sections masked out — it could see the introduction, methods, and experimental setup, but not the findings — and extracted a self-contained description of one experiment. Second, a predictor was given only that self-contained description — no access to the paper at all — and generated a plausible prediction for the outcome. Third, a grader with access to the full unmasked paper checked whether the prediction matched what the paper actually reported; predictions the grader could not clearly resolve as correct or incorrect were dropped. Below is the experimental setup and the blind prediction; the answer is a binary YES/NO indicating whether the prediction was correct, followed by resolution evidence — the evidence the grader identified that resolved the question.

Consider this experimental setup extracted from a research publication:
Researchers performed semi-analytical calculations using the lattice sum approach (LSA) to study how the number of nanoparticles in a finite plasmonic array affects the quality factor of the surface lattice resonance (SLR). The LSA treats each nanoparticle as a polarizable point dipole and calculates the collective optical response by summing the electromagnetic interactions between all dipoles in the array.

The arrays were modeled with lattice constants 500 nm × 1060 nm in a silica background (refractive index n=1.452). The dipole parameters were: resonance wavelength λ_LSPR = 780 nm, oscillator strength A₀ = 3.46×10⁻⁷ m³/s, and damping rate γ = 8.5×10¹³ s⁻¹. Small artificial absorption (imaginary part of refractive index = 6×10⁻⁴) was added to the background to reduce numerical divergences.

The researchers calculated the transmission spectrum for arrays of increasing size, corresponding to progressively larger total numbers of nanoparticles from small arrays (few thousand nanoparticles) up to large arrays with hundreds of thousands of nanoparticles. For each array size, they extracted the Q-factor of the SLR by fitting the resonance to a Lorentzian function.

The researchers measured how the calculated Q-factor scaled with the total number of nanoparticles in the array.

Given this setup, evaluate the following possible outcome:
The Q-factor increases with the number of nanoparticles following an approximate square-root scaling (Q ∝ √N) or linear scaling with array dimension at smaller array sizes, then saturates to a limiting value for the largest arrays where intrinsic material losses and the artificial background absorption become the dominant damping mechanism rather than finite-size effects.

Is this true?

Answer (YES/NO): NO